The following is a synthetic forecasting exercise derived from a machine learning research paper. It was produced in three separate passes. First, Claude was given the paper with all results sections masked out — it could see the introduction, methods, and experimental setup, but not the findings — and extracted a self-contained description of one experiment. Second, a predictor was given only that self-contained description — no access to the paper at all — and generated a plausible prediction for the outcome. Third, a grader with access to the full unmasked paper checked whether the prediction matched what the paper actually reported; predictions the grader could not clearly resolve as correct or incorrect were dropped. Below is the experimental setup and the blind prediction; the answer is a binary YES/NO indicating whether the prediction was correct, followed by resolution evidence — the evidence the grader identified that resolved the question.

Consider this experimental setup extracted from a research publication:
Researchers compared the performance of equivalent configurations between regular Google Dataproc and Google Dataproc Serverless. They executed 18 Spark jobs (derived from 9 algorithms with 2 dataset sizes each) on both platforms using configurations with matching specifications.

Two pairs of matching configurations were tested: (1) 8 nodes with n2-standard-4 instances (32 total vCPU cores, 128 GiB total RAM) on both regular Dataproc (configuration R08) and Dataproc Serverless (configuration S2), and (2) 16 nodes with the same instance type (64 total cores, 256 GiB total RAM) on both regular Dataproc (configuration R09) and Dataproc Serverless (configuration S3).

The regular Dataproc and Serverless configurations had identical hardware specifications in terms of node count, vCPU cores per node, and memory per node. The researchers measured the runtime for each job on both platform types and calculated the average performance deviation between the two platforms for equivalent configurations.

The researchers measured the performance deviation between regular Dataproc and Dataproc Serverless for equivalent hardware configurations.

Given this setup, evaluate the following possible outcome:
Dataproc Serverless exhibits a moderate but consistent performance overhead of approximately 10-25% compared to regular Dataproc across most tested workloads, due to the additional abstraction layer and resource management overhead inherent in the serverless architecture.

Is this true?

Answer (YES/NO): NO